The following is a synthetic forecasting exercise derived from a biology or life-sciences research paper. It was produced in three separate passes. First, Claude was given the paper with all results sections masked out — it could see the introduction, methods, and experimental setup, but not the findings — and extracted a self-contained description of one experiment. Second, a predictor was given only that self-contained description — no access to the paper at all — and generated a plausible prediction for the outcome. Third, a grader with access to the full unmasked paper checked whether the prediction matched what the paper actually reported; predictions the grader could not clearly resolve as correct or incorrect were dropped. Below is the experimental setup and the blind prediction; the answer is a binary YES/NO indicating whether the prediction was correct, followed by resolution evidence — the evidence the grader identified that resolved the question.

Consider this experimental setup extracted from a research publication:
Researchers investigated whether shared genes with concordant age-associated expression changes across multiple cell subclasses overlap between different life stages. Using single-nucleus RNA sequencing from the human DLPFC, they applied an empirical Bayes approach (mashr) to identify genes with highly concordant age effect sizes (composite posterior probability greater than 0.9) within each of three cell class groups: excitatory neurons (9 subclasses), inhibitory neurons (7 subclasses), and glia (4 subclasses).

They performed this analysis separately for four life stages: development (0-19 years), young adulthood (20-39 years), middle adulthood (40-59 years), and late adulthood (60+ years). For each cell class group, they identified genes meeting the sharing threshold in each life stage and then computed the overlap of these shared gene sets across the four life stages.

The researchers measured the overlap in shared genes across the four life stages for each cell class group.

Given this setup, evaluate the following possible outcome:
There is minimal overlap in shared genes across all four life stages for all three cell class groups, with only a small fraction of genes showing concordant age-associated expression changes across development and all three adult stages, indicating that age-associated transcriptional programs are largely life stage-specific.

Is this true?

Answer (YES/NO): YES